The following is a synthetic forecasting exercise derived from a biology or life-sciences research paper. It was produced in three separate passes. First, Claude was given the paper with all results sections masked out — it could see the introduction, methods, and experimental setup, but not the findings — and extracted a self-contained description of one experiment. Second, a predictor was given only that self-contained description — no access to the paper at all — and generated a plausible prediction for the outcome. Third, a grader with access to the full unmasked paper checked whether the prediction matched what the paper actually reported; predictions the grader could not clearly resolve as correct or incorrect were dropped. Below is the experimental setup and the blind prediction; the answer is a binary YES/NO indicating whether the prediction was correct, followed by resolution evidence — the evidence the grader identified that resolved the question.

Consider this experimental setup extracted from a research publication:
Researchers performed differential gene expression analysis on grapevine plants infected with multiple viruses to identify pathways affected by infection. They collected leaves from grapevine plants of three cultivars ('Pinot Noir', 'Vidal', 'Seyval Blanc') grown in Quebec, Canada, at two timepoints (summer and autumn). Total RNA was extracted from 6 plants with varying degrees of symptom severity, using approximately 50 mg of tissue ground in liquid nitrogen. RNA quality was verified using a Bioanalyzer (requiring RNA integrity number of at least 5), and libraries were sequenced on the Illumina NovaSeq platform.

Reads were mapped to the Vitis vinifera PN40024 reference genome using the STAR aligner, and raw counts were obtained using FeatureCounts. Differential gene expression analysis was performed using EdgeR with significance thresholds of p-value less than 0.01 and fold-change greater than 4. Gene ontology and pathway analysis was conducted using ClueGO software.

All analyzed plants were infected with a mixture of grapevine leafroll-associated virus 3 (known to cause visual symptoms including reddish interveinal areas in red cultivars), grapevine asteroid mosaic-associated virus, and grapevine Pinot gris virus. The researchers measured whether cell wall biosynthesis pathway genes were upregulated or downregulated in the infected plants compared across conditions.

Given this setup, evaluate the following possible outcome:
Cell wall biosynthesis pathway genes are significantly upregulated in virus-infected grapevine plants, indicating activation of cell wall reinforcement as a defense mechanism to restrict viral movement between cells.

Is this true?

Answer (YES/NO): NO